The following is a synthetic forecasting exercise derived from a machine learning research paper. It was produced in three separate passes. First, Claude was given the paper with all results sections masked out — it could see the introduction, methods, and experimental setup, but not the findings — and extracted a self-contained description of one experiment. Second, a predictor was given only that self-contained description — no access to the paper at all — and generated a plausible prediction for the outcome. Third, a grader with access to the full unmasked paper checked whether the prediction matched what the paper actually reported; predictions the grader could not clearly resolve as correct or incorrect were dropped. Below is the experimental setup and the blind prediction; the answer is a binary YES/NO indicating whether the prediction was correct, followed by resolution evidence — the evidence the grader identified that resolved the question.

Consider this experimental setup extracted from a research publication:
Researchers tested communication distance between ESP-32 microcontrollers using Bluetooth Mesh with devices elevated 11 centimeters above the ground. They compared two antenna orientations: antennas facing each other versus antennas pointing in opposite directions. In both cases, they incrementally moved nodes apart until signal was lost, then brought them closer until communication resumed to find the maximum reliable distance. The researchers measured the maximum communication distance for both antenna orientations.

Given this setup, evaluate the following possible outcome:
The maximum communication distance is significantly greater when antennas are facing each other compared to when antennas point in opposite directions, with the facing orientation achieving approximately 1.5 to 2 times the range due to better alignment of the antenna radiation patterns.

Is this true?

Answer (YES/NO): NO